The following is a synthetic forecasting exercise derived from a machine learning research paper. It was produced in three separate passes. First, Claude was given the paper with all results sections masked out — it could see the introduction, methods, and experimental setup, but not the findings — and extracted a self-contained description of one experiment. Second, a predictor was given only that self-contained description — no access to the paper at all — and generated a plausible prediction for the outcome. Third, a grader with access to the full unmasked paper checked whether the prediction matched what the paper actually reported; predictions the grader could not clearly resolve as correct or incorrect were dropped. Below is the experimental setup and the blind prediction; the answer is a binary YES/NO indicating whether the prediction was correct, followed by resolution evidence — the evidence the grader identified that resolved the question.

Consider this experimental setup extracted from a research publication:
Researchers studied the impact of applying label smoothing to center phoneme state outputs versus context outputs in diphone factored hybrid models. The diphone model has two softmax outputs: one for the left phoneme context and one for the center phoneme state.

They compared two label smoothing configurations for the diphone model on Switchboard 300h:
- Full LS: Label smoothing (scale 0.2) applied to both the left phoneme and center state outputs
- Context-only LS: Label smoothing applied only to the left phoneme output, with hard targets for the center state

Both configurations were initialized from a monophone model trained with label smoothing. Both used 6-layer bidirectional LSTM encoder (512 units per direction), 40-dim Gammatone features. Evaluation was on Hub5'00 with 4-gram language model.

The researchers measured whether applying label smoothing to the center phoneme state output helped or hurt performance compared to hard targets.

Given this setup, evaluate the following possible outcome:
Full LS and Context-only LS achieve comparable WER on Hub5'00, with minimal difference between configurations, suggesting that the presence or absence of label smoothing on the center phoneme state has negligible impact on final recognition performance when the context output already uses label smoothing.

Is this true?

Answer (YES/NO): NO